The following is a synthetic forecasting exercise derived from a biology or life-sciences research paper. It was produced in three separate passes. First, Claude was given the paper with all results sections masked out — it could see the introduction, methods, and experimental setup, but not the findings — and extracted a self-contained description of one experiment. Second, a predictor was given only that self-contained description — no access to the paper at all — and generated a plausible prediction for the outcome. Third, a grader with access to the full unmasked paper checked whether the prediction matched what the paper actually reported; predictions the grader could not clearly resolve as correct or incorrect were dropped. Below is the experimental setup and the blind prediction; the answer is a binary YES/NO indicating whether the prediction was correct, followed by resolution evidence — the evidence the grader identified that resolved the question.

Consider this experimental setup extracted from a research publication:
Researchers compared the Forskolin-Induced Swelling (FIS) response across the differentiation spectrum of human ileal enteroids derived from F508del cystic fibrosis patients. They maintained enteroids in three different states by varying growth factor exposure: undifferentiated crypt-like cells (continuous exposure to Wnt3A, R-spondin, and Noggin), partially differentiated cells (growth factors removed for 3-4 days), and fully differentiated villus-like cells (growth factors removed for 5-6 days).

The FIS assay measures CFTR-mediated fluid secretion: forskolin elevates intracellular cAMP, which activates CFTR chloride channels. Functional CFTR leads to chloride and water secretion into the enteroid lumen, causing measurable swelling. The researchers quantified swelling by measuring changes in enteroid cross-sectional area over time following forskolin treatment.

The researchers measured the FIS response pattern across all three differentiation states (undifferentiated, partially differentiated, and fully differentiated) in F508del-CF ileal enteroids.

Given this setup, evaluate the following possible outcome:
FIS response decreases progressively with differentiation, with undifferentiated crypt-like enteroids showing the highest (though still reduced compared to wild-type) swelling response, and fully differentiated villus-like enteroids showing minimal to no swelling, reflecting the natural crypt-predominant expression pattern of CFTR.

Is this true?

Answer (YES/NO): NO